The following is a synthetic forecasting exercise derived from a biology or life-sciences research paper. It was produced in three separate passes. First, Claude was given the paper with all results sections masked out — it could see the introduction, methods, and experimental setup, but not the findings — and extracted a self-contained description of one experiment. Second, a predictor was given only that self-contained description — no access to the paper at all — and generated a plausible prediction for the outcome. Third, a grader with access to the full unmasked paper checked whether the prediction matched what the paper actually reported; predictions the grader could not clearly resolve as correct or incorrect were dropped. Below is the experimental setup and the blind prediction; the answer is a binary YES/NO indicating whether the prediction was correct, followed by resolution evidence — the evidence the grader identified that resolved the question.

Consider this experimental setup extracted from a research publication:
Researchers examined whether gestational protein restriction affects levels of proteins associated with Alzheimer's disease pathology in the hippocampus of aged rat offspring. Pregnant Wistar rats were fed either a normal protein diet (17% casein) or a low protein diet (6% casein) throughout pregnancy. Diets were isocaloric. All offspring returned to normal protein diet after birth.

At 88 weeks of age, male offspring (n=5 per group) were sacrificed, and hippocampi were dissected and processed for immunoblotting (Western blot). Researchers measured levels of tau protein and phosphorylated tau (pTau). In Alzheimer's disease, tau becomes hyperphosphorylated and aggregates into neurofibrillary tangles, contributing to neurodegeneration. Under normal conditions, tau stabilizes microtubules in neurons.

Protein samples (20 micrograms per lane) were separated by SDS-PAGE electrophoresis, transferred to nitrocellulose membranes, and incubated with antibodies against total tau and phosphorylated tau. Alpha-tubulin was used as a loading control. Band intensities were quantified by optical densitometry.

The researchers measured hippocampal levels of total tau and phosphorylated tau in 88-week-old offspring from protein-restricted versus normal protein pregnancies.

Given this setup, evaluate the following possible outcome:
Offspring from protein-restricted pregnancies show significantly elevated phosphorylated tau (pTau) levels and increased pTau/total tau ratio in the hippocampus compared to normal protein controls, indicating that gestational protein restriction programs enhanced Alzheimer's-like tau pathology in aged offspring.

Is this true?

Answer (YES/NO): NO